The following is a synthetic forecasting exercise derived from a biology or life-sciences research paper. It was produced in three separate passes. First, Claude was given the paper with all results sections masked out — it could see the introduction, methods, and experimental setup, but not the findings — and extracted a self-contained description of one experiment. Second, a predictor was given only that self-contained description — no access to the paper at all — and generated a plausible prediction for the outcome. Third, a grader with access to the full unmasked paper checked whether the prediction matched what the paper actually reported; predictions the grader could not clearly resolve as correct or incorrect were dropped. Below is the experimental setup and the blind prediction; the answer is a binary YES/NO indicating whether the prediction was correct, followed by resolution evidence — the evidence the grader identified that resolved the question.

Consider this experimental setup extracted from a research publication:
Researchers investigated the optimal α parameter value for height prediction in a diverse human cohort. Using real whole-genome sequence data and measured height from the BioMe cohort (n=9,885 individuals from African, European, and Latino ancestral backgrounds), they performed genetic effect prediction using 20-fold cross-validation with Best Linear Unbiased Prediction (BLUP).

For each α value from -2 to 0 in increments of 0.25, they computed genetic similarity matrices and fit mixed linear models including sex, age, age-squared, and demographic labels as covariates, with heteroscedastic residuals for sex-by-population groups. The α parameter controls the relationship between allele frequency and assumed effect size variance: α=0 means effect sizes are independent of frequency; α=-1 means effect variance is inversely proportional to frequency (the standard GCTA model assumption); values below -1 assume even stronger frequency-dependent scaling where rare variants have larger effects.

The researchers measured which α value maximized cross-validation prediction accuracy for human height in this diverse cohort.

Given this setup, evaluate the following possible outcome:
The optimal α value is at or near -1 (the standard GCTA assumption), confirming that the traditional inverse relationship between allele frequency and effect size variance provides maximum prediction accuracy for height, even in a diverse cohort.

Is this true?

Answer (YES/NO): NO